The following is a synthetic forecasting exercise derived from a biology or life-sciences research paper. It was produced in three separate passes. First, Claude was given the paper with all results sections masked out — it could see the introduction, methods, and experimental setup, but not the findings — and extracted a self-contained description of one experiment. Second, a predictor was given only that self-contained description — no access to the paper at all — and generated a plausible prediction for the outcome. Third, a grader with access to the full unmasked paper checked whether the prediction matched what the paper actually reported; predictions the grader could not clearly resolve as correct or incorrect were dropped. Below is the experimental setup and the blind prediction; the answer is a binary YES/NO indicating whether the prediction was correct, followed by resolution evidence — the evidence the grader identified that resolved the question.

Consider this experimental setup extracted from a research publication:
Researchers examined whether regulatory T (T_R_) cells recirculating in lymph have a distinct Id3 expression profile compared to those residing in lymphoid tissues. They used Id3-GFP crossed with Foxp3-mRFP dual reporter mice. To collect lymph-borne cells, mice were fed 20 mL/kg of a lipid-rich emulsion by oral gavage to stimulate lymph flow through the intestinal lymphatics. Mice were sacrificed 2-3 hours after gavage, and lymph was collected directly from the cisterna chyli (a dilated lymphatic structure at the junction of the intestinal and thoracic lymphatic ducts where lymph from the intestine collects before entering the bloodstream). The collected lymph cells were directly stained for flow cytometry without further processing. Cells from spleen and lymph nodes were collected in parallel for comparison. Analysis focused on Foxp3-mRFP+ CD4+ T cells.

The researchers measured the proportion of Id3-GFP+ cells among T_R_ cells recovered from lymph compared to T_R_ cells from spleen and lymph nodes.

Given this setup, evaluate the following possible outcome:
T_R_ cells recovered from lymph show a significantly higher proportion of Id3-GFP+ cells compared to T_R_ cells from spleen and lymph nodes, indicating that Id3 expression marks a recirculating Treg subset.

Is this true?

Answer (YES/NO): YES